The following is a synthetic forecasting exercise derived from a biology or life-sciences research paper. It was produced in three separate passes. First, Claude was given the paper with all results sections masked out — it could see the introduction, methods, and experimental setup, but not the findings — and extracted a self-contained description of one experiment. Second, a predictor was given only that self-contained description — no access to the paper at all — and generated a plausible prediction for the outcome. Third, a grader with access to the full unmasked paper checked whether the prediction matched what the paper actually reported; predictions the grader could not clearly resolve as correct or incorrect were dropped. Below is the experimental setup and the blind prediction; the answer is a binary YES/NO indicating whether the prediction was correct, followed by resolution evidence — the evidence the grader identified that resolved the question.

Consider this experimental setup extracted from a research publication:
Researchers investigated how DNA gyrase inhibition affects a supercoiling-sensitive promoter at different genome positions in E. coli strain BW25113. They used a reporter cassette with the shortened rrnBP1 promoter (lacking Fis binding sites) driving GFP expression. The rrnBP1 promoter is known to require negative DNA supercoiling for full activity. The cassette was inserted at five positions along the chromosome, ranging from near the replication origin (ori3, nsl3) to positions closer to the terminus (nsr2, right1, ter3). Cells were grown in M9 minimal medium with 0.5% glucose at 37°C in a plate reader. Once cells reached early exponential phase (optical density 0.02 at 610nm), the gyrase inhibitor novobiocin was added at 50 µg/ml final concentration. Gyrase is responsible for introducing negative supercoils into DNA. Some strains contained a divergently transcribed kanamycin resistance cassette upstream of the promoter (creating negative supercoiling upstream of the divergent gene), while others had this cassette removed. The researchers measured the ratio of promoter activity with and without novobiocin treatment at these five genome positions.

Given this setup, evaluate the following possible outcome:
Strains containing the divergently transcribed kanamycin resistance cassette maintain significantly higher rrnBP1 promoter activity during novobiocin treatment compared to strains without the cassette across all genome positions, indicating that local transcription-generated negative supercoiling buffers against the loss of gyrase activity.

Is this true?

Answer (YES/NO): YES